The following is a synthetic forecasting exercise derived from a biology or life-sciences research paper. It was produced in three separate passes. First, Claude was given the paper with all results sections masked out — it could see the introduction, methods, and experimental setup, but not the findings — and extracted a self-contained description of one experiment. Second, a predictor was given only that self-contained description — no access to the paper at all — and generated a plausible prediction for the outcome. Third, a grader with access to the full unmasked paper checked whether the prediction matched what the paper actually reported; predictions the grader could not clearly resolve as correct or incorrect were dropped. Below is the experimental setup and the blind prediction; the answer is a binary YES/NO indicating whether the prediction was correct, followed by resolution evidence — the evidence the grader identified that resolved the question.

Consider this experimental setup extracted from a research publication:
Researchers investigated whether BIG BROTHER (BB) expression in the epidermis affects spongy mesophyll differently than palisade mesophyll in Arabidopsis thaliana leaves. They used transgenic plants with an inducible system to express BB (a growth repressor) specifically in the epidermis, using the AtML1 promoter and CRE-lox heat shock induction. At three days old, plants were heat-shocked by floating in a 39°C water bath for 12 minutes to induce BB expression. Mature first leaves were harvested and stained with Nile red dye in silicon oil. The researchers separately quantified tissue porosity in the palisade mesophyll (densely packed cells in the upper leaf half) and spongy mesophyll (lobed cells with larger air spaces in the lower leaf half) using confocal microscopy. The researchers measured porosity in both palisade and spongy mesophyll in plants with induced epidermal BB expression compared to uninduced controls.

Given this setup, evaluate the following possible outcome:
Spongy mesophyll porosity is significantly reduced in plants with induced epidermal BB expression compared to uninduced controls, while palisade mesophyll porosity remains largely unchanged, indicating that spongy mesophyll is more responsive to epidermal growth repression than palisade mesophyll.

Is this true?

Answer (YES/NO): NO